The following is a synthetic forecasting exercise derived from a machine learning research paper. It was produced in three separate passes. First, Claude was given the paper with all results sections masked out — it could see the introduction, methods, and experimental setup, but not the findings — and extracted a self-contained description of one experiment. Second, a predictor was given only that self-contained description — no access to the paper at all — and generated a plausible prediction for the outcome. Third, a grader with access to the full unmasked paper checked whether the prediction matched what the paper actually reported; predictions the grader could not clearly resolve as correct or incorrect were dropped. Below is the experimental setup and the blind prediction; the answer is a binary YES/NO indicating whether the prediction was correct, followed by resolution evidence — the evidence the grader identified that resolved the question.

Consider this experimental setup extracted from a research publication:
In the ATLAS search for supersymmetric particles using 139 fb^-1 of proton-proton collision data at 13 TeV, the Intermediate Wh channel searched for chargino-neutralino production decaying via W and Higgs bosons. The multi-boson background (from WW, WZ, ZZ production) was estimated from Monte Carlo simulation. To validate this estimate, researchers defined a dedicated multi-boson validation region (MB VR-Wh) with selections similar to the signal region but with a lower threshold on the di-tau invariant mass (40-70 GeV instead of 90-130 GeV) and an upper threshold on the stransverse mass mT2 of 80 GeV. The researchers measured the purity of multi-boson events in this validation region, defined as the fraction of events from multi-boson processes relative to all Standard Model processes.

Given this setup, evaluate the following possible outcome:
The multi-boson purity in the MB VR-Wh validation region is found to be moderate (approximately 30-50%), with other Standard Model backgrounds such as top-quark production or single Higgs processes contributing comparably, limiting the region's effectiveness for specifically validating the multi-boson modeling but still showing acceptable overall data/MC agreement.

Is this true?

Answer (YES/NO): NO